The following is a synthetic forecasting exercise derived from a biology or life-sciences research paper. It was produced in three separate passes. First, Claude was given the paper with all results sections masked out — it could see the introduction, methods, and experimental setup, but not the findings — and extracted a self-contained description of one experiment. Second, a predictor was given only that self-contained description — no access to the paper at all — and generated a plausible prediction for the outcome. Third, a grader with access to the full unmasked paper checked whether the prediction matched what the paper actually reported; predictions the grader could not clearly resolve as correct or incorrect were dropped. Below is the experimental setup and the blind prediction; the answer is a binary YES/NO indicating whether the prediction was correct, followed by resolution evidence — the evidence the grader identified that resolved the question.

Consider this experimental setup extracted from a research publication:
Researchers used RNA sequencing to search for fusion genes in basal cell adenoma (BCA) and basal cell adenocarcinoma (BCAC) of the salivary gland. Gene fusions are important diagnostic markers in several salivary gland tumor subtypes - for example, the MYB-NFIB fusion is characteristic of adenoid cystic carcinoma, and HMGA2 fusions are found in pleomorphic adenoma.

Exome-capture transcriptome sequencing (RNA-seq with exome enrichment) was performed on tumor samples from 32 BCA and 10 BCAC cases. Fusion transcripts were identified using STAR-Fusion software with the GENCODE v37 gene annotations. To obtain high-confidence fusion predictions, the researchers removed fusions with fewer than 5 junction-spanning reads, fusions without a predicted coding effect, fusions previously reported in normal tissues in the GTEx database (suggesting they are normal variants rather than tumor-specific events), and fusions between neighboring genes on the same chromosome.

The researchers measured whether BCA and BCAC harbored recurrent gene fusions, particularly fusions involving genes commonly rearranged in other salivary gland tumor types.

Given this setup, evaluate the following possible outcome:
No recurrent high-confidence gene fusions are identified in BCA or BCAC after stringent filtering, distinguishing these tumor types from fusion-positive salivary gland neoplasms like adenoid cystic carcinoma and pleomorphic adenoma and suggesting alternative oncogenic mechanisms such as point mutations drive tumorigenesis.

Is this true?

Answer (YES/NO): NO